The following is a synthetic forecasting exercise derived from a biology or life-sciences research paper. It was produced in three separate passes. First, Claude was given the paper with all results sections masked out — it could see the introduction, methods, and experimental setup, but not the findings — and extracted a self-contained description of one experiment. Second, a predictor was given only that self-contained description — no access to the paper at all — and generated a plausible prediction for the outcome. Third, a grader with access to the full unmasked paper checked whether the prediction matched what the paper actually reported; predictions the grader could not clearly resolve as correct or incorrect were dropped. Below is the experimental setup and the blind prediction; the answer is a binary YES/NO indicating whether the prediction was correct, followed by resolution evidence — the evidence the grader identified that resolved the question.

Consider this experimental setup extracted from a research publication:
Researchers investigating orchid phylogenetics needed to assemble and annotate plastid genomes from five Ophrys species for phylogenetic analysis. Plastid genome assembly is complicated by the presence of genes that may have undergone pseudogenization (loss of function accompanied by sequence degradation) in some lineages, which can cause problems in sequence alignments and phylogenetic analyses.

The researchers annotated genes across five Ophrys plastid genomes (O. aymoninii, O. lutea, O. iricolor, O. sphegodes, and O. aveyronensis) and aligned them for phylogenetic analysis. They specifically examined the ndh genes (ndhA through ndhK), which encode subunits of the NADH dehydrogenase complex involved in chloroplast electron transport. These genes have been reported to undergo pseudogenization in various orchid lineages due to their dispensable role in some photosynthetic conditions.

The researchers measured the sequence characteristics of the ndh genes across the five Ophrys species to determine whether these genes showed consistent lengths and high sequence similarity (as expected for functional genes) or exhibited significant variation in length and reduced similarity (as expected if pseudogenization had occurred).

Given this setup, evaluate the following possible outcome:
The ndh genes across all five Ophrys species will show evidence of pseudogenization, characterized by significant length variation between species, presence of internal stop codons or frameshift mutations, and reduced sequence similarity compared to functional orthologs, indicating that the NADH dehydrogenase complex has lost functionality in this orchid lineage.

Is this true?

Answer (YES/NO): NO